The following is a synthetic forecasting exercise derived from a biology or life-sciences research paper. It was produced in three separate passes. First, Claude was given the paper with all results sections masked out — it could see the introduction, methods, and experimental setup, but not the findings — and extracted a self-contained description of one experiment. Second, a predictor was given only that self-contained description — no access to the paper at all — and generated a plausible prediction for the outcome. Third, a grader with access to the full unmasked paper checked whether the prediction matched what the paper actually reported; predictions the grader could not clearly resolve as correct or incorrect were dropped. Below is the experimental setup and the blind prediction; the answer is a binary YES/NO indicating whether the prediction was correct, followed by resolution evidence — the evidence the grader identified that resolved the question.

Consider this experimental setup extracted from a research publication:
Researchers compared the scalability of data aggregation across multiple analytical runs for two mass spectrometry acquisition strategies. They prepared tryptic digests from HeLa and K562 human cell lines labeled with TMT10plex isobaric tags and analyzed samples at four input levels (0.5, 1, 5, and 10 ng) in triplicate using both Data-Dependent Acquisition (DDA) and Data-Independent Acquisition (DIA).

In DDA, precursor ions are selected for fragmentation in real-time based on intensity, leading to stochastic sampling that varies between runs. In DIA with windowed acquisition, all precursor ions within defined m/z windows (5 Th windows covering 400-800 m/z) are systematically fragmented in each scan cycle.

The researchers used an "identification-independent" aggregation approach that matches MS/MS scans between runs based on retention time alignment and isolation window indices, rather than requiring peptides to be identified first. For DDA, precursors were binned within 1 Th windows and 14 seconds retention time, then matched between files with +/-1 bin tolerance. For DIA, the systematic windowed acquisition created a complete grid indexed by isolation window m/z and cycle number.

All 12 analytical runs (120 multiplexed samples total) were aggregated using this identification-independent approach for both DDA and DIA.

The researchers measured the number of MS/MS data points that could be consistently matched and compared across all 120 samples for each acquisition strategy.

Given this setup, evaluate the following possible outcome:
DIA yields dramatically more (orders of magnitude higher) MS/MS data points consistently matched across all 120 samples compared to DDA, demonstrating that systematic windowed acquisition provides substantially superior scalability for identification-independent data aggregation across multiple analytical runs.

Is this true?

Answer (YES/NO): YES